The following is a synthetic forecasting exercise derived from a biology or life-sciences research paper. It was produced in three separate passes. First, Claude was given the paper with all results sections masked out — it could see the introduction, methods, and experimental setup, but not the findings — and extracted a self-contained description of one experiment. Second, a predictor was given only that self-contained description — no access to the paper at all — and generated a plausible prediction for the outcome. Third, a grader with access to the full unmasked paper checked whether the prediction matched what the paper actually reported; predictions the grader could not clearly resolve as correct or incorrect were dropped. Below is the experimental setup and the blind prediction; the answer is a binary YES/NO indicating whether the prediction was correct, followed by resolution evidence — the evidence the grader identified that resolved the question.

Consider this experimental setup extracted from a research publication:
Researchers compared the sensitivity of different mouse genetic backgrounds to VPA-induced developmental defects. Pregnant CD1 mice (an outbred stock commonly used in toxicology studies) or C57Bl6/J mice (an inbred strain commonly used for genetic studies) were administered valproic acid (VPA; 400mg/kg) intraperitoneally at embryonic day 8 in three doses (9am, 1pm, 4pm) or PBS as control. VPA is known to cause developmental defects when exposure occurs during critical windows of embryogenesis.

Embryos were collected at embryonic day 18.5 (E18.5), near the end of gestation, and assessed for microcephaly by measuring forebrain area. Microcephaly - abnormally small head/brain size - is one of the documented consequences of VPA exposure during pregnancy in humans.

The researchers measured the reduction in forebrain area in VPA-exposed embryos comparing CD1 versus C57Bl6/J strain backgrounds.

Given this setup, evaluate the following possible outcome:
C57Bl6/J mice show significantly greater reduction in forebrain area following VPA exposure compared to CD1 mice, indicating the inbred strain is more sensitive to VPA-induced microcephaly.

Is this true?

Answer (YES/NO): YES